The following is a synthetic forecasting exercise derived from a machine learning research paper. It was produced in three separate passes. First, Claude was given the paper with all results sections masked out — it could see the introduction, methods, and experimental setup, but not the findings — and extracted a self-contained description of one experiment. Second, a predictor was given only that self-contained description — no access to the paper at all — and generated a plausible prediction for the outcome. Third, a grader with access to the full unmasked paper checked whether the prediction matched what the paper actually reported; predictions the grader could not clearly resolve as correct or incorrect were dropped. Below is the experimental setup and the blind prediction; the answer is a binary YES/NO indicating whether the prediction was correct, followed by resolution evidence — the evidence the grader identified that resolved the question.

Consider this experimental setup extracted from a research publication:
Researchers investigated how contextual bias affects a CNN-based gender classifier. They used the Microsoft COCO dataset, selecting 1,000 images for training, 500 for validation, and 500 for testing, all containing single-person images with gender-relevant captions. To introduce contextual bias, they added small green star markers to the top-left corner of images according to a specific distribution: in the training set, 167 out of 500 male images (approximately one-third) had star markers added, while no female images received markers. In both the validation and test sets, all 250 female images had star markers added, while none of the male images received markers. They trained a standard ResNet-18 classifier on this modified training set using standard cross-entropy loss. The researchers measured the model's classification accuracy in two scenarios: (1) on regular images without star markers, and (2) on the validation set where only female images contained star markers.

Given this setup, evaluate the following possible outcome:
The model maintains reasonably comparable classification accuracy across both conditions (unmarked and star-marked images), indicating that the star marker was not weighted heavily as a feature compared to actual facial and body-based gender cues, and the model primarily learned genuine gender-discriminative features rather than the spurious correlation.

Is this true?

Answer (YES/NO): NO